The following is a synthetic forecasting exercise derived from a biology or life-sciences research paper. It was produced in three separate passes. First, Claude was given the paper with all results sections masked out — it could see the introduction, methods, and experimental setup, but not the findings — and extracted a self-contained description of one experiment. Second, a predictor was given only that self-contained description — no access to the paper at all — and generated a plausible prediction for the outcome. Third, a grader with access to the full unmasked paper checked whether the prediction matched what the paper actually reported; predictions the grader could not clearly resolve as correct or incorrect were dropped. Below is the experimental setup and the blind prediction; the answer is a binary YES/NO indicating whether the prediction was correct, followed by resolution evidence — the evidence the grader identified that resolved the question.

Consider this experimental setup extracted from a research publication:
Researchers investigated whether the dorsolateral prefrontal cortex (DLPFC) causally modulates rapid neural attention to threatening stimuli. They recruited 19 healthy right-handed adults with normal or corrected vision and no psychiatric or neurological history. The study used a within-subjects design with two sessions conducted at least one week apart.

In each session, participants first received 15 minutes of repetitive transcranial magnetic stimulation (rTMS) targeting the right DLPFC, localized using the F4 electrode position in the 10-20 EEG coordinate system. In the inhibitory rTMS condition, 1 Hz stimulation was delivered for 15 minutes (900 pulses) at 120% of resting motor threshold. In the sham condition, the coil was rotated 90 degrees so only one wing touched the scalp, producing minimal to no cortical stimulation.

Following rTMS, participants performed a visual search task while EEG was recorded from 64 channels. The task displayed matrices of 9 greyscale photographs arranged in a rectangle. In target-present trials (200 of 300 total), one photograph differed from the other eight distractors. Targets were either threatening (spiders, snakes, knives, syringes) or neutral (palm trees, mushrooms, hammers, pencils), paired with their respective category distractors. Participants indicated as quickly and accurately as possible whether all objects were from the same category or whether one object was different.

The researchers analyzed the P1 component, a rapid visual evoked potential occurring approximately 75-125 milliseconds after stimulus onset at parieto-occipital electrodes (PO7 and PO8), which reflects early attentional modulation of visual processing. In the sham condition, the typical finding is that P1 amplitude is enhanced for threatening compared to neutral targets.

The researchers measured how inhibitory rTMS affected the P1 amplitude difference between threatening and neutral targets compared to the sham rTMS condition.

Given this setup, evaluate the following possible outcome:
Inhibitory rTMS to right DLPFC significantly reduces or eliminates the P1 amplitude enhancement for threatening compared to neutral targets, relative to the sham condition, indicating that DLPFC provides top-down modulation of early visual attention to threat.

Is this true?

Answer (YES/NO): YES